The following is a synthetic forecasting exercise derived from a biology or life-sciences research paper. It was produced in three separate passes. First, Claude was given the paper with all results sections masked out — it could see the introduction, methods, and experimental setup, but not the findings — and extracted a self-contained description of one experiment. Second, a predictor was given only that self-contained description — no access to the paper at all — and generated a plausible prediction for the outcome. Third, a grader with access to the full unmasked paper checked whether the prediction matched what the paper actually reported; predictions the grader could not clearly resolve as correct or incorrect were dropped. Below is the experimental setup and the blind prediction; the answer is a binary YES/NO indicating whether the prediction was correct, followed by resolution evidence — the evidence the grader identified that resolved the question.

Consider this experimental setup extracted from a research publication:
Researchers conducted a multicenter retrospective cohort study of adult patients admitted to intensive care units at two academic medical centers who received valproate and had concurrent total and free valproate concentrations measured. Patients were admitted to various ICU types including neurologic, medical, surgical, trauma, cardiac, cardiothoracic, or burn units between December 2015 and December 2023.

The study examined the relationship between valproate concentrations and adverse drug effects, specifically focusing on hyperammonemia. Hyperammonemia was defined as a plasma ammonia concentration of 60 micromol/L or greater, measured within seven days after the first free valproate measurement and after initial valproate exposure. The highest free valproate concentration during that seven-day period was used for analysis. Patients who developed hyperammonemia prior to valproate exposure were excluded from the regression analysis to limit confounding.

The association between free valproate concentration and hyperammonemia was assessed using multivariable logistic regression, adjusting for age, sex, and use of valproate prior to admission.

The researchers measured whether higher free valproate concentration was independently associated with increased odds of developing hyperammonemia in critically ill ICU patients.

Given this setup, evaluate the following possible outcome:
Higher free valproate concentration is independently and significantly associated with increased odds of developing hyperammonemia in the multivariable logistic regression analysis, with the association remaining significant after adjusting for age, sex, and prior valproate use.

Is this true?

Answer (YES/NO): NO